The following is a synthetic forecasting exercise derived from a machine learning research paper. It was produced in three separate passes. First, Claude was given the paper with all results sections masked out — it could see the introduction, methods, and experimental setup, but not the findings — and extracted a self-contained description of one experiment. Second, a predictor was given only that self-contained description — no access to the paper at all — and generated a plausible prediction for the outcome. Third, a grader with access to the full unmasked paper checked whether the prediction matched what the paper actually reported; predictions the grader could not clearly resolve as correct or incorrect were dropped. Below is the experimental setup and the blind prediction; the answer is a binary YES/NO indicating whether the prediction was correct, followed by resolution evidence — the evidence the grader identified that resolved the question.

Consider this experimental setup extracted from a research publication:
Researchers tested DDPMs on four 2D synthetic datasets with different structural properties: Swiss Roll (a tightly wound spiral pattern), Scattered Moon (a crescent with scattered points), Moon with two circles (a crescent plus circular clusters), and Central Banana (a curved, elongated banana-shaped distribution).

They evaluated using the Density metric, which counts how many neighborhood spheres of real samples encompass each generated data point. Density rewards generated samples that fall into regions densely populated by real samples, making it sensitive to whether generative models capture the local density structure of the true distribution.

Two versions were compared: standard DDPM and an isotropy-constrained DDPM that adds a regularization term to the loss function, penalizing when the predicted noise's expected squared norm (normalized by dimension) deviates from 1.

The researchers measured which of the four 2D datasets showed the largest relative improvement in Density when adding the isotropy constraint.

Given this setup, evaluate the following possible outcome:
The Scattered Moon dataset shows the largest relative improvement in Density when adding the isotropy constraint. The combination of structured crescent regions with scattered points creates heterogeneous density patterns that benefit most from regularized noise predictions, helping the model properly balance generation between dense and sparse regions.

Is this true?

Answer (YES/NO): NO